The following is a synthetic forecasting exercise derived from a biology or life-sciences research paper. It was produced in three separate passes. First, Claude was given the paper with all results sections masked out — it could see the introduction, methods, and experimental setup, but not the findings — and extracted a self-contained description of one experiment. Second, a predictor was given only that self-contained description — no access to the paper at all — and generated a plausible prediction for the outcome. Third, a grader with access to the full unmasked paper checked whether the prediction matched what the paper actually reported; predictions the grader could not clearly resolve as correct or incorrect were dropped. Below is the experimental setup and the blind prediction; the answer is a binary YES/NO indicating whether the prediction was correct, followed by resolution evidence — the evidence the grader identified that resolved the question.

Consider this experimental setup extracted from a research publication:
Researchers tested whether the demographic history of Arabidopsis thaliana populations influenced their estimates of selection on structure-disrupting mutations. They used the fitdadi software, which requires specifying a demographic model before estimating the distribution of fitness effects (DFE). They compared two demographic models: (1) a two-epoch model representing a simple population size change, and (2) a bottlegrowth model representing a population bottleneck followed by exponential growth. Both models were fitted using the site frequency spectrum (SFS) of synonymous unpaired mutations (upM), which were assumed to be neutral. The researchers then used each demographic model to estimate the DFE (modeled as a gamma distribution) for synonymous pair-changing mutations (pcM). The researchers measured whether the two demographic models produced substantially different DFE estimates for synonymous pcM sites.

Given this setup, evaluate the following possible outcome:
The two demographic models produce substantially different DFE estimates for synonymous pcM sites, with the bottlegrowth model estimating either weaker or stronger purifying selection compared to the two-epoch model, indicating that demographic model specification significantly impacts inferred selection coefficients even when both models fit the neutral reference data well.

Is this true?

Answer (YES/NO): NO